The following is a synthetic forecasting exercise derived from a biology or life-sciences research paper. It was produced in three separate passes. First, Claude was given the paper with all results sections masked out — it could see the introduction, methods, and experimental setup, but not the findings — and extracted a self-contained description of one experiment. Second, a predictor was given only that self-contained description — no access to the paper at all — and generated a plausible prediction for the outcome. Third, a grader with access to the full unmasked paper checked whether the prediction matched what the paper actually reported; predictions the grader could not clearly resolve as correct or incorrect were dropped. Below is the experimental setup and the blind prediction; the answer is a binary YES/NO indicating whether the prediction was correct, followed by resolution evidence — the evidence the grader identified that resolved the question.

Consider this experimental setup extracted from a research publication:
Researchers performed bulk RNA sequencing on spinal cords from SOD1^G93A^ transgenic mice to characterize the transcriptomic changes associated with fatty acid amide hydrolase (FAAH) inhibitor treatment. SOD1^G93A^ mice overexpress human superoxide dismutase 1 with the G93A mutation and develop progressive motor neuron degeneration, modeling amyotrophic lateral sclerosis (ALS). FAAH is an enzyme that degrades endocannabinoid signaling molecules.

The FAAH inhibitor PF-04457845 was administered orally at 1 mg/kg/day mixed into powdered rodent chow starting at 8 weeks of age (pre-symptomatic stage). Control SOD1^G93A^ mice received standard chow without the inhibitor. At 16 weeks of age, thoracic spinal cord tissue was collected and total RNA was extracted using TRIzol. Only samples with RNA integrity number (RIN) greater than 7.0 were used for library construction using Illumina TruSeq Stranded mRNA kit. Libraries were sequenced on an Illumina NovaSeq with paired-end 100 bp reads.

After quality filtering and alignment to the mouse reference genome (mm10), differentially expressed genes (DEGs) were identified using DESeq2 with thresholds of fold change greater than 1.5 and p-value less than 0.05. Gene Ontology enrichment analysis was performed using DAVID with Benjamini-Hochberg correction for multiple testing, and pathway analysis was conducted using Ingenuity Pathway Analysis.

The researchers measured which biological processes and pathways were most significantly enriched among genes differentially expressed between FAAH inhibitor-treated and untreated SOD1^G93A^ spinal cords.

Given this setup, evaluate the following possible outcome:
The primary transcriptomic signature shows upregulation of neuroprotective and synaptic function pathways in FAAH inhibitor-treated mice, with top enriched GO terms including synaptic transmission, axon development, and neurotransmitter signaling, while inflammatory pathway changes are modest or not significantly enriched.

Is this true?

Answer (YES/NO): NO